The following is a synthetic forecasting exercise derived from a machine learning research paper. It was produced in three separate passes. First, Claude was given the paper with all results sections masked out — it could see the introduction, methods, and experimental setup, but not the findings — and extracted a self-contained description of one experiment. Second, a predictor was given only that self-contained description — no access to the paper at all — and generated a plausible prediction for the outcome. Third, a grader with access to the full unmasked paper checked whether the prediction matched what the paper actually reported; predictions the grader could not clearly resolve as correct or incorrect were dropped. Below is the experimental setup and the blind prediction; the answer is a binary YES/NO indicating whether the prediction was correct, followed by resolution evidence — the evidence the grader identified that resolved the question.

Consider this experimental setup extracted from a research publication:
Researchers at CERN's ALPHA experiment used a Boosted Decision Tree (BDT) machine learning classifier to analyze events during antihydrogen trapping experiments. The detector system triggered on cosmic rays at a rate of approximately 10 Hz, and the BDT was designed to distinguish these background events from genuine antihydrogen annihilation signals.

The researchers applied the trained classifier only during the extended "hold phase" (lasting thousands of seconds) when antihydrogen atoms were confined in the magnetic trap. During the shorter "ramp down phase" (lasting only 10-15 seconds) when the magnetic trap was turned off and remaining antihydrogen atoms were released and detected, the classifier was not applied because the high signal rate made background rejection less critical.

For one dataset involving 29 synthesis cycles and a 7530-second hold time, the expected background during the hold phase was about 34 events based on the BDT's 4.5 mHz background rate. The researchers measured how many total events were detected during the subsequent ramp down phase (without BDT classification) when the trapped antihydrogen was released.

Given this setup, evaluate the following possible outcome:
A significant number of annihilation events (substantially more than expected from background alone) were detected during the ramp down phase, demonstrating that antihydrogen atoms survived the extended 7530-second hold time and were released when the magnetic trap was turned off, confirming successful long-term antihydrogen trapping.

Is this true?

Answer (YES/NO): YES